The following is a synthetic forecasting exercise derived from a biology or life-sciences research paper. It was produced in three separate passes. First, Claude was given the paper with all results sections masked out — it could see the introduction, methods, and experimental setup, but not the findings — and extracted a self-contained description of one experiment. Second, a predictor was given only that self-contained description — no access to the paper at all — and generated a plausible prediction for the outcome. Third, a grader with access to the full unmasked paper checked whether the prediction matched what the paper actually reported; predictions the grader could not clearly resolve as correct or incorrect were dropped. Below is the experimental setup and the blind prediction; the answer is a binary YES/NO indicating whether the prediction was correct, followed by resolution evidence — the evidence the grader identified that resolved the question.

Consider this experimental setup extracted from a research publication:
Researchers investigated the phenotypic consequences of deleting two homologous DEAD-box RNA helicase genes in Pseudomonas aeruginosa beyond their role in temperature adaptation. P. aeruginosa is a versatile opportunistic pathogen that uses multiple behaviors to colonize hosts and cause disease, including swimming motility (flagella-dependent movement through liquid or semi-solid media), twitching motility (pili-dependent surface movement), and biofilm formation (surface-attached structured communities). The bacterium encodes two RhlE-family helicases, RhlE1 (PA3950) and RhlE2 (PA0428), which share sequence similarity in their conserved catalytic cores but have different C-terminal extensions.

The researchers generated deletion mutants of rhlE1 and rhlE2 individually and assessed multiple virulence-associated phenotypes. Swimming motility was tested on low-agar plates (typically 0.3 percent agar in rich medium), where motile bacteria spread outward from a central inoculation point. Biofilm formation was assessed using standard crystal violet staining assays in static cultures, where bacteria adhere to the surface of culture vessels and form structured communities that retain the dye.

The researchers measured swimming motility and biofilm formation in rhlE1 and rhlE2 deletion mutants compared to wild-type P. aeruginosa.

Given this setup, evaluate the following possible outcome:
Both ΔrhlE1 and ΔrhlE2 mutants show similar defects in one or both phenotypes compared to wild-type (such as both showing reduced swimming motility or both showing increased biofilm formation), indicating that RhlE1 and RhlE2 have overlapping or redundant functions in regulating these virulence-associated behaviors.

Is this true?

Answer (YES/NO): NO